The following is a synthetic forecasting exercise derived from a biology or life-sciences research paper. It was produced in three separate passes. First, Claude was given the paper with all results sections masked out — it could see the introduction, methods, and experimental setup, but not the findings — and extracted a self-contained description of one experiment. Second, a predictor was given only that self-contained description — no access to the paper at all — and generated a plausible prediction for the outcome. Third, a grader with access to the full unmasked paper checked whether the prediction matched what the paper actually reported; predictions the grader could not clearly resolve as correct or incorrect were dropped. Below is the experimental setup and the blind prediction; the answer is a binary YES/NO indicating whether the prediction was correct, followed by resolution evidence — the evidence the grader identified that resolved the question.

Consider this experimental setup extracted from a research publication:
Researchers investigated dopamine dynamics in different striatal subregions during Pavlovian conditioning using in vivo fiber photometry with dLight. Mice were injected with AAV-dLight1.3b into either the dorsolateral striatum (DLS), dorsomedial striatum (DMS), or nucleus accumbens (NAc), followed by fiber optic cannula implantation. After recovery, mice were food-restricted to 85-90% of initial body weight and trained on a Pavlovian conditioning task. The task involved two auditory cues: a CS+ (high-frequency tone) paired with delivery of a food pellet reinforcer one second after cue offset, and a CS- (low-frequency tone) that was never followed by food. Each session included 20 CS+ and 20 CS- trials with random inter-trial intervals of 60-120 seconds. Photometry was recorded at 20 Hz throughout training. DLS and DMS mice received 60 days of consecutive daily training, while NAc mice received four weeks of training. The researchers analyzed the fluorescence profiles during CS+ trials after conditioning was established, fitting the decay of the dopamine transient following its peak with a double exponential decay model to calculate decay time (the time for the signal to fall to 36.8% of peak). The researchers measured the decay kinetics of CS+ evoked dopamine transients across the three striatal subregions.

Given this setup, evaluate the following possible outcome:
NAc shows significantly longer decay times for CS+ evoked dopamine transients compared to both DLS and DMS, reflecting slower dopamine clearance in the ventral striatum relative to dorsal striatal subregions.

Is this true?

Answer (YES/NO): NO